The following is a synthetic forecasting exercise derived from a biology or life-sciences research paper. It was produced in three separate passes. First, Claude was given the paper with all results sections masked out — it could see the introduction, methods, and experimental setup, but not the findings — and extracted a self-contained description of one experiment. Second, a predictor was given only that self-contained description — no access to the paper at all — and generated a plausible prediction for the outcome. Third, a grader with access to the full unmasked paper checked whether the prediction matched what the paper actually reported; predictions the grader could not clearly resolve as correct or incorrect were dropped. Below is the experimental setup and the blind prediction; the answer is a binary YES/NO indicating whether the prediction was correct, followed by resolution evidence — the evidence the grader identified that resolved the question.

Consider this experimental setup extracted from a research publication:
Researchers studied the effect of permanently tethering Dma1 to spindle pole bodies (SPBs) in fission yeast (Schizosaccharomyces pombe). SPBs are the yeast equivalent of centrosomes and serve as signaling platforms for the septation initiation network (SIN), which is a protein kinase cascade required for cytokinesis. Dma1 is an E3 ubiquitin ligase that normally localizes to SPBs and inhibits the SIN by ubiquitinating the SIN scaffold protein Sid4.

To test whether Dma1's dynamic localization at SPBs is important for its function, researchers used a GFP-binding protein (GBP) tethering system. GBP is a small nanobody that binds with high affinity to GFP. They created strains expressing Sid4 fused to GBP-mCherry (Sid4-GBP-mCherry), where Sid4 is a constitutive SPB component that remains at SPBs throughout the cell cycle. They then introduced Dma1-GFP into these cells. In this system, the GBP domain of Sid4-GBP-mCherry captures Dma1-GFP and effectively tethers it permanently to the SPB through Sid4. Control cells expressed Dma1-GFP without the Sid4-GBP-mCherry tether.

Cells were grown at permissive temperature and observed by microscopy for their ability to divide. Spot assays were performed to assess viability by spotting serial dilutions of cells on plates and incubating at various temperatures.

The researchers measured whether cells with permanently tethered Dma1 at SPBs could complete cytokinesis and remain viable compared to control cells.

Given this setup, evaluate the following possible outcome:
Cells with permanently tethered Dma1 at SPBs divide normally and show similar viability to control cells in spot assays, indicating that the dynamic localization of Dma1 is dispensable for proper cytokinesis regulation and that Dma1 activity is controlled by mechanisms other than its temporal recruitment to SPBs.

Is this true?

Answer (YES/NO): NO